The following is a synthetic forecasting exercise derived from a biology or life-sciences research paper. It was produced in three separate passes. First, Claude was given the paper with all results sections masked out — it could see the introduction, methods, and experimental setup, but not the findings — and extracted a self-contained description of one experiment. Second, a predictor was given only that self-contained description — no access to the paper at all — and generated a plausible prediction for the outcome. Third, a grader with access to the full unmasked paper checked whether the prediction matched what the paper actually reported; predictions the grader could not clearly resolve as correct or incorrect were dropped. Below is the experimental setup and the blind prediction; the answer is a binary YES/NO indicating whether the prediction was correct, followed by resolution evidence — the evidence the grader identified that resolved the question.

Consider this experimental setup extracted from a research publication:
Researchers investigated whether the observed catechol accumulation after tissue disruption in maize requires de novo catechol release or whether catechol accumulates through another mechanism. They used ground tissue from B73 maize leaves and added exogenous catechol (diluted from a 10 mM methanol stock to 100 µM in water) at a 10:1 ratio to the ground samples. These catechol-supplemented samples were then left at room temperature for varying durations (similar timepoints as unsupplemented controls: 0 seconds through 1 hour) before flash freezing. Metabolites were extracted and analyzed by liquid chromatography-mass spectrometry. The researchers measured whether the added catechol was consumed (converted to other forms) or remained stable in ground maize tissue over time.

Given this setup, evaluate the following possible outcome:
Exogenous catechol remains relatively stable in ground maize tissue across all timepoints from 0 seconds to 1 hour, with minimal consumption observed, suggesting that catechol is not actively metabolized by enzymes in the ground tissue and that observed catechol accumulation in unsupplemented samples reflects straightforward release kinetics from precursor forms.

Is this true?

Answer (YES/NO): NO